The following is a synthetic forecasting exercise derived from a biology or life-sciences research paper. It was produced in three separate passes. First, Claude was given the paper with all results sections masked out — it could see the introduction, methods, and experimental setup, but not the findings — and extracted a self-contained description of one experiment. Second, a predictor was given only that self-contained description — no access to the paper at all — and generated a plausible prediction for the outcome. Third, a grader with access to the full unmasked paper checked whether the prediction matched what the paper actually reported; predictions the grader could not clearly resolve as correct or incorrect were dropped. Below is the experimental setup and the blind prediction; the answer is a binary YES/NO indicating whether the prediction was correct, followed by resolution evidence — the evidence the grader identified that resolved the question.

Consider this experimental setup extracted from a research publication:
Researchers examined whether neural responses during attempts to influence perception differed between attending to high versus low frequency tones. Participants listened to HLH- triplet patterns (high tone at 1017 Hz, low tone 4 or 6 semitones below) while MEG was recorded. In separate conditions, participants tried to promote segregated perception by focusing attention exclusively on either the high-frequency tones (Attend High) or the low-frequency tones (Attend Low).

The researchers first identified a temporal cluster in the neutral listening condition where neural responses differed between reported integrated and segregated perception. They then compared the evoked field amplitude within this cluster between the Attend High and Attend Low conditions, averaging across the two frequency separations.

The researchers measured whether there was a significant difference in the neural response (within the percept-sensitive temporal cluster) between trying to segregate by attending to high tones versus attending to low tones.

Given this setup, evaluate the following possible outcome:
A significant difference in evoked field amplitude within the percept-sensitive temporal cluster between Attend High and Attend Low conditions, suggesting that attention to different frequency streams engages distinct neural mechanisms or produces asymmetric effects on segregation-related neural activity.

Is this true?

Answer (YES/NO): NO